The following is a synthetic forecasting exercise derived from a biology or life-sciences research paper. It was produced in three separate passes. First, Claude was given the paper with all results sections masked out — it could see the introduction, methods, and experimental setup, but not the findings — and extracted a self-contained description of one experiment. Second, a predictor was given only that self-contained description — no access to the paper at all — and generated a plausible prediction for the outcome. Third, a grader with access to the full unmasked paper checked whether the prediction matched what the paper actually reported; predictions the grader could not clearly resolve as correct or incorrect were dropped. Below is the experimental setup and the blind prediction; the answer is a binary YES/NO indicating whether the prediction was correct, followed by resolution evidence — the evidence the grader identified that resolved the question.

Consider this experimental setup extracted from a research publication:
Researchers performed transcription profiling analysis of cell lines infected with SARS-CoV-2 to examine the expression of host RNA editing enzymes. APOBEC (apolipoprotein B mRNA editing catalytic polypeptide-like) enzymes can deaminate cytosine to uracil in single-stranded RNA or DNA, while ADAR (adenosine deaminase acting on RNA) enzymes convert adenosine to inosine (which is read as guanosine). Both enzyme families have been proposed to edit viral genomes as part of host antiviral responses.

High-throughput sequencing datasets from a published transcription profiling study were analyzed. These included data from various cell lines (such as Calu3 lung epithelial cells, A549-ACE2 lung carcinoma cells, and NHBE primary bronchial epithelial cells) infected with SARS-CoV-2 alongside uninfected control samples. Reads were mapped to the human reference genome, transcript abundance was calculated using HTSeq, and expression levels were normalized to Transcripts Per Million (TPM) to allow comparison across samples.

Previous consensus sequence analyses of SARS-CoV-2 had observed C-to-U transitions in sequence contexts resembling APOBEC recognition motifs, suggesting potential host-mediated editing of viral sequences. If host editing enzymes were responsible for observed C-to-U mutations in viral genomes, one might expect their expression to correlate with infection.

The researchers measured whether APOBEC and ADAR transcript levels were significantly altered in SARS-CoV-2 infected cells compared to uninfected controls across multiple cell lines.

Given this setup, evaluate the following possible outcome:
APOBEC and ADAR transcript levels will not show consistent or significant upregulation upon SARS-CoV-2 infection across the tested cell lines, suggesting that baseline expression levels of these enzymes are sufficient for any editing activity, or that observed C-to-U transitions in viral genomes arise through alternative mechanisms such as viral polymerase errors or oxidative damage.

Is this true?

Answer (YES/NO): YES